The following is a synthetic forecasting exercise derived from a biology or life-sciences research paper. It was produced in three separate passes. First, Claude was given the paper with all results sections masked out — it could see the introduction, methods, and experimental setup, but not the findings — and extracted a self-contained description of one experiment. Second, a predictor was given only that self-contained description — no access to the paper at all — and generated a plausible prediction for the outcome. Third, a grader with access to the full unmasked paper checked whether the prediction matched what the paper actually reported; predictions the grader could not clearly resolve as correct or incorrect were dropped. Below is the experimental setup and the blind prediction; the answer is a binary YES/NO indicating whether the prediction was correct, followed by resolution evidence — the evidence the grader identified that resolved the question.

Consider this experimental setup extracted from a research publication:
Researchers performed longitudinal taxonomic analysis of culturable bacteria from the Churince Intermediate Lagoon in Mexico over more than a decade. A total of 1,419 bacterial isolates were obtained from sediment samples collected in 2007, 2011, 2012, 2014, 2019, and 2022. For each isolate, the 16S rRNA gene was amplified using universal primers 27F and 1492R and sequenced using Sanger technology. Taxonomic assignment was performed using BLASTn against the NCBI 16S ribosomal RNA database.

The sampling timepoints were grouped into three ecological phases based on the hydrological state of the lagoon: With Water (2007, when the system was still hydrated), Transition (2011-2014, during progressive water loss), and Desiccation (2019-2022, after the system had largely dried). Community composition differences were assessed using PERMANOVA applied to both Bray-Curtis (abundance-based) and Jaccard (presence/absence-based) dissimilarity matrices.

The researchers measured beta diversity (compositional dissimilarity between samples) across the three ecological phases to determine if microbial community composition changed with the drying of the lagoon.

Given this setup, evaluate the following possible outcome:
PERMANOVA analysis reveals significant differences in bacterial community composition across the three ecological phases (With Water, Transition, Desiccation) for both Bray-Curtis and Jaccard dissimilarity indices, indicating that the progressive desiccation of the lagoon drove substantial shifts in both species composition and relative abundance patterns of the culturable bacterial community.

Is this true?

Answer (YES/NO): NO